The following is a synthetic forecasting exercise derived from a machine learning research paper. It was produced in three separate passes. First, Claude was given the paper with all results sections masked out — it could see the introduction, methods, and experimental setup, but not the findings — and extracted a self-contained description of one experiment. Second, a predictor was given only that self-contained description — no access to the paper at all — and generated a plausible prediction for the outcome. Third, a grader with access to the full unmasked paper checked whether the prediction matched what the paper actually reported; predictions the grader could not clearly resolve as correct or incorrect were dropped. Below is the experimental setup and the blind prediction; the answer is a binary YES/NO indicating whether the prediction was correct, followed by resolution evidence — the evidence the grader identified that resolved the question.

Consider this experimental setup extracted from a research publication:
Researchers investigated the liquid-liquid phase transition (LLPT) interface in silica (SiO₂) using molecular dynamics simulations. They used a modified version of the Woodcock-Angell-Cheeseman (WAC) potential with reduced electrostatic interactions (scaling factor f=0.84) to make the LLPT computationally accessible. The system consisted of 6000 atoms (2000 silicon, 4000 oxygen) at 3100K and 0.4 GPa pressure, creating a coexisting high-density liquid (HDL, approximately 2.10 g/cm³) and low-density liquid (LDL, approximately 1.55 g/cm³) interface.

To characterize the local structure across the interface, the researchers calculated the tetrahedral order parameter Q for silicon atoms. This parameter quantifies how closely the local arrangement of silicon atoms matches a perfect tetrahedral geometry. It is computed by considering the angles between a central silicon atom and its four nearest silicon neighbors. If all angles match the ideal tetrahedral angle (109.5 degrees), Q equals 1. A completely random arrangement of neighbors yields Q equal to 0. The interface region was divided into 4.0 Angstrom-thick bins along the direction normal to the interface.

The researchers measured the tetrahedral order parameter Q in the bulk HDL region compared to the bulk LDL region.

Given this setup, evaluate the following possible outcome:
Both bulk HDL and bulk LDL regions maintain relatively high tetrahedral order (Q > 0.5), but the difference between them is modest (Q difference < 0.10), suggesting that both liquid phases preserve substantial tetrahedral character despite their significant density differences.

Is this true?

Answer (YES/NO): NO